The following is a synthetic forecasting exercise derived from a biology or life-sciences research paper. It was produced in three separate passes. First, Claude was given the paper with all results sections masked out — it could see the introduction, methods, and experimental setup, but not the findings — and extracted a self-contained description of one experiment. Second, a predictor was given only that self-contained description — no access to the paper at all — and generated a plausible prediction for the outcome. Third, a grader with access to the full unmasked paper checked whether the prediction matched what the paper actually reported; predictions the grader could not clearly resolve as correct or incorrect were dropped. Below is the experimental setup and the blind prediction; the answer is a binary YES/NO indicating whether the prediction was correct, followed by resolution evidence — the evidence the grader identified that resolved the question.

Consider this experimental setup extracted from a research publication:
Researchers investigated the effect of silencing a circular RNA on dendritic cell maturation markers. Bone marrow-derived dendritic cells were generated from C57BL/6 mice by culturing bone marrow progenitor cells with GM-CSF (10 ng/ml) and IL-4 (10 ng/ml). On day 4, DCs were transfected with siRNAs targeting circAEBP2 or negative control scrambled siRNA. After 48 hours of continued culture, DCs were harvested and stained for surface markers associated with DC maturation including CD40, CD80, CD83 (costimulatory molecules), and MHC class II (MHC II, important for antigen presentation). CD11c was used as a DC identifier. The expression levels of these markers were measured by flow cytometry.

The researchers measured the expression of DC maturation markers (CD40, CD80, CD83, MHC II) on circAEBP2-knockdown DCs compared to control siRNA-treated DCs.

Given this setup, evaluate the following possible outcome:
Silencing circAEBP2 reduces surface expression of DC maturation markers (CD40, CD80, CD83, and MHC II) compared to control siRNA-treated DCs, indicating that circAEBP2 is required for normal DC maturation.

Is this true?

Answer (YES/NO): YES